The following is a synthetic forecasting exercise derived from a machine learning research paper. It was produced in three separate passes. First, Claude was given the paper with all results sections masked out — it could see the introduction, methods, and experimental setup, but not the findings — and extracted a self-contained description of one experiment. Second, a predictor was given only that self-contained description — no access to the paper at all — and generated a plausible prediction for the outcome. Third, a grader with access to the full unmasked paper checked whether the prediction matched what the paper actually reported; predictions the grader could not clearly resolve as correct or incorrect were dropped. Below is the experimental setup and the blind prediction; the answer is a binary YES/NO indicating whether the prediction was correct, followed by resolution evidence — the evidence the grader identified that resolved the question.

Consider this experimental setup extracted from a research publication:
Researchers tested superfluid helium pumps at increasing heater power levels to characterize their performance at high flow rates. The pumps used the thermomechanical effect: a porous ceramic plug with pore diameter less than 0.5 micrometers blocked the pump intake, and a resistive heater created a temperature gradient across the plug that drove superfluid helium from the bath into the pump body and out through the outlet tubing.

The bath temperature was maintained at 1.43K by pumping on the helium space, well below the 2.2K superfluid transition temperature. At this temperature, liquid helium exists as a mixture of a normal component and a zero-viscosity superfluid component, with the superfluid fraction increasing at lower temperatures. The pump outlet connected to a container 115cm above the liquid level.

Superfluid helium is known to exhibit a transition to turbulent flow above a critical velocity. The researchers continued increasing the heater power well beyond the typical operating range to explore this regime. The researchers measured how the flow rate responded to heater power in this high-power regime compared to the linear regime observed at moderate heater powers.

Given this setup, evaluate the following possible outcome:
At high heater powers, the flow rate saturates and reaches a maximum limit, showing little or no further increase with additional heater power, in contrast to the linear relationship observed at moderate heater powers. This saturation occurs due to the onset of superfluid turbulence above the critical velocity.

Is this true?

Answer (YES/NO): YES